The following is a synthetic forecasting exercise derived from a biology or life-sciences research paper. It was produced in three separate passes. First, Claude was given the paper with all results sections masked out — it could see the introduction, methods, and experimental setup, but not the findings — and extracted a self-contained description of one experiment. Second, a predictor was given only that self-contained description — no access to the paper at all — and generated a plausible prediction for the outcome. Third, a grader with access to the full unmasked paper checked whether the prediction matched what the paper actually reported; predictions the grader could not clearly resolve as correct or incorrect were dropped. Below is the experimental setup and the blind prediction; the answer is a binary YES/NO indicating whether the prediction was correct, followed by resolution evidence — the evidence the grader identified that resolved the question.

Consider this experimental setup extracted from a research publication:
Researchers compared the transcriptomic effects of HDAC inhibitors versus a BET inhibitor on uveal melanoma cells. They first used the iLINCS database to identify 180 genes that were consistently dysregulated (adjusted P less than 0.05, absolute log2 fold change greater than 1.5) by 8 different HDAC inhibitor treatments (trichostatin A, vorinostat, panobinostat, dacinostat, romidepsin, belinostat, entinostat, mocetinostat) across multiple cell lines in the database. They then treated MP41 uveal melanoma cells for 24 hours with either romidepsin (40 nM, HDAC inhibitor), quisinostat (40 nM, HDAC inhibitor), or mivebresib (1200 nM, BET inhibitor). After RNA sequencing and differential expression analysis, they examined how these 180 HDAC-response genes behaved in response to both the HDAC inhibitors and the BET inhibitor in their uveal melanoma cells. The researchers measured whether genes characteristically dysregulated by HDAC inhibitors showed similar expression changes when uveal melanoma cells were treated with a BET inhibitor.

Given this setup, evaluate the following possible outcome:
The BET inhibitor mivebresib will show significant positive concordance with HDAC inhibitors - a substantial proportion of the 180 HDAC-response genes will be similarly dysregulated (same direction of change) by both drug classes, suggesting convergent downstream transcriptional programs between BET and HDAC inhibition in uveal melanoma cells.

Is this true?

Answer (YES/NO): YES